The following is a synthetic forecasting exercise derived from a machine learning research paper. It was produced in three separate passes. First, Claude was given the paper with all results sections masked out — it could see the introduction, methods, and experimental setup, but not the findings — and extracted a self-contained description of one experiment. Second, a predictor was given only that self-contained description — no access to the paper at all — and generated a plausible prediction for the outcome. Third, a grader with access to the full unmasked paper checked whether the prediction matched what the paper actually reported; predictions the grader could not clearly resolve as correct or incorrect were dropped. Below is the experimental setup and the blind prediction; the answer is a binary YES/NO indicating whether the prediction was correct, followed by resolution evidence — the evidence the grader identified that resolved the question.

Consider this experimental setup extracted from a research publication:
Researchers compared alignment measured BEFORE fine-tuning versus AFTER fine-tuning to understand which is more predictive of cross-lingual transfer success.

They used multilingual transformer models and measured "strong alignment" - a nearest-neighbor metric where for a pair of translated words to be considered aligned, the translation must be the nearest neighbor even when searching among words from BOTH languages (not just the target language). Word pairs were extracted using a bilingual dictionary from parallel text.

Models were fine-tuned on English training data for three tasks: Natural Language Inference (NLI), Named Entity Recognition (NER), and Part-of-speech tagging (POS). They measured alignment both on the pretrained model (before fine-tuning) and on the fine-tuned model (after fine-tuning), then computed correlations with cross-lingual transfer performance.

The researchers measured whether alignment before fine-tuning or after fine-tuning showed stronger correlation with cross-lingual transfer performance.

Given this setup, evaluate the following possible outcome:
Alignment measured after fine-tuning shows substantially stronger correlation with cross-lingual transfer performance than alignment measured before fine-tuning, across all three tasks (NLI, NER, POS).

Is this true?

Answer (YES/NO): NO